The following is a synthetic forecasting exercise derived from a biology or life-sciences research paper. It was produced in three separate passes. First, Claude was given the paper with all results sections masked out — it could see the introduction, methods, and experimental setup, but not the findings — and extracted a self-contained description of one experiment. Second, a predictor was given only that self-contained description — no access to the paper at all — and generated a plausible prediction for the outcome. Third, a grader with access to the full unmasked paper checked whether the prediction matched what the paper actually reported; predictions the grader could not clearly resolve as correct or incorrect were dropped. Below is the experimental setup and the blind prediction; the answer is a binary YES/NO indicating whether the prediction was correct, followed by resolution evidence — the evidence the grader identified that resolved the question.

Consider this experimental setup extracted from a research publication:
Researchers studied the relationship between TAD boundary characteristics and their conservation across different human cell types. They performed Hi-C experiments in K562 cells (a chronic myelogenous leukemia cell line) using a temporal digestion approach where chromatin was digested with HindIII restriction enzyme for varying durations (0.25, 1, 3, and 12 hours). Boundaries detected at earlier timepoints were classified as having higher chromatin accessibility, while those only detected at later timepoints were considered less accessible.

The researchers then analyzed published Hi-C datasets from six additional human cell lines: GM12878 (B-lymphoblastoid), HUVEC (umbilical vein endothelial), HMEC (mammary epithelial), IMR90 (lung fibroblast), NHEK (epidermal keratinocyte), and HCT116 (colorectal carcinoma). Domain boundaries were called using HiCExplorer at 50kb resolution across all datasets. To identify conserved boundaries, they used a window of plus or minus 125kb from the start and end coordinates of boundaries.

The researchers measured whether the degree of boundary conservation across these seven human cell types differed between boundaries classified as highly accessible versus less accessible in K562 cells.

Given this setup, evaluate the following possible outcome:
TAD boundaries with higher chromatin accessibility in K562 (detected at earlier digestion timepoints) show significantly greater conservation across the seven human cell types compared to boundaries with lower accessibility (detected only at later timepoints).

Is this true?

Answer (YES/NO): YES